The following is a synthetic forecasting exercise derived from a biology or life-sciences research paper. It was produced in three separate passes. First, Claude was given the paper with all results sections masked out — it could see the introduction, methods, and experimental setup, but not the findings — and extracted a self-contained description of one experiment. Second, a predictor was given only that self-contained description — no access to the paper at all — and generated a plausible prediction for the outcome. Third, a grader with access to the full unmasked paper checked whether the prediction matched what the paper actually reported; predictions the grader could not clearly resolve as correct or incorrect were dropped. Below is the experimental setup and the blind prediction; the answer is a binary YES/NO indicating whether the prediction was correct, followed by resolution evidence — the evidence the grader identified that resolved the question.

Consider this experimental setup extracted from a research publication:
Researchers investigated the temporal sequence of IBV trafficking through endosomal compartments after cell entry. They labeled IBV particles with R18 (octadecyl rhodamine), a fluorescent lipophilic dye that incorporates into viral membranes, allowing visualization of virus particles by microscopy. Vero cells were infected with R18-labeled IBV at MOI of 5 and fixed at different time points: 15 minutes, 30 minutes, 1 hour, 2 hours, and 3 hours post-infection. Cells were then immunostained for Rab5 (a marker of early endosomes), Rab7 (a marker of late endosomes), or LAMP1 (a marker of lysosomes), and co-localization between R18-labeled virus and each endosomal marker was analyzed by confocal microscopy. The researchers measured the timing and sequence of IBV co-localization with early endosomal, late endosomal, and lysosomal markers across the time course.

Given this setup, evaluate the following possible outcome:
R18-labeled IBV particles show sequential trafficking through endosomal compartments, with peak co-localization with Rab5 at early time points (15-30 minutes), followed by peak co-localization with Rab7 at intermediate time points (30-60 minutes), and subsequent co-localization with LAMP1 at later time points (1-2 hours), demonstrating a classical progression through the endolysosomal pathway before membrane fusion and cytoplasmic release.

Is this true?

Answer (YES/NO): NO